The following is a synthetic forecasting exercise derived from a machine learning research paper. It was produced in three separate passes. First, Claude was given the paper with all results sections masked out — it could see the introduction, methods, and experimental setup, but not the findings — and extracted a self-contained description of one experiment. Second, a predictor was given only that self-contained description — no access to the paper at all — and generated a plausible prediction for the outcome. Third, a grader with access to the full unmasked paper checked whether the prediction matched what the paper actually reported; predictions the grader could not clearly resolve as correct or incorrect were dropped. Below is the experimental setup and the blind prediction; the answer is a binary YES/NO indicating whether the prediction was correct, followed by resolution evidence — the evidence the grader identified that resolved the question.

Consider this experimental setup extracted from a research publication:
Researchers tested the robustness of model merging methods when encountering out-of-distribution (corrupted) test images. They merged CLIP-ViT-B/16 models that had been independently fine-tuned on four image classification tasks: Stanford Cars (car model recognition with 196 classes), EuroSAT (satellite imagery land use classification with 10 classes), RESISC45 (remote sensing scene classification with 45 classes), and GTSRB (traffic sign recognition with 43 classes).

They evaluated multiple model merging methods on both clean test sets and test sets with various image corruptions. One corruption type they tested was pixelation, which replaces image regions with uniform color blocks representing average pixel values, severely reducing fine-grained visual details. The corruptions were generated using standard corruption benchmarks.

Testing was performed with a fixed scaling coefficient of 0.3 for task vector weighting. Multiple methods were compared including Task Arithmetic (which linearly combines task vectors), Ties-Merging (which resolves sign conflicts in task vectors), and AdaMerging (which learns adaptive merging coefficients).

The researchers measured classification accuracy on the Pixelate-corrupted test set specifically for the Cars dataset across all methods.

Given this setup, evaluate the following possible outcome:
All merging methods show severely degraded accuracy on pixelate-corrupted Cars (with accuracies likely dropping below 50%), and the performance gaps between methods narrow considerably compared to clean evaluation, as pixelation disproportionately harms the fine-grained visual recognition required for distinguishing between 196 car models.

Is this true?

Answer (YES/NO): YES